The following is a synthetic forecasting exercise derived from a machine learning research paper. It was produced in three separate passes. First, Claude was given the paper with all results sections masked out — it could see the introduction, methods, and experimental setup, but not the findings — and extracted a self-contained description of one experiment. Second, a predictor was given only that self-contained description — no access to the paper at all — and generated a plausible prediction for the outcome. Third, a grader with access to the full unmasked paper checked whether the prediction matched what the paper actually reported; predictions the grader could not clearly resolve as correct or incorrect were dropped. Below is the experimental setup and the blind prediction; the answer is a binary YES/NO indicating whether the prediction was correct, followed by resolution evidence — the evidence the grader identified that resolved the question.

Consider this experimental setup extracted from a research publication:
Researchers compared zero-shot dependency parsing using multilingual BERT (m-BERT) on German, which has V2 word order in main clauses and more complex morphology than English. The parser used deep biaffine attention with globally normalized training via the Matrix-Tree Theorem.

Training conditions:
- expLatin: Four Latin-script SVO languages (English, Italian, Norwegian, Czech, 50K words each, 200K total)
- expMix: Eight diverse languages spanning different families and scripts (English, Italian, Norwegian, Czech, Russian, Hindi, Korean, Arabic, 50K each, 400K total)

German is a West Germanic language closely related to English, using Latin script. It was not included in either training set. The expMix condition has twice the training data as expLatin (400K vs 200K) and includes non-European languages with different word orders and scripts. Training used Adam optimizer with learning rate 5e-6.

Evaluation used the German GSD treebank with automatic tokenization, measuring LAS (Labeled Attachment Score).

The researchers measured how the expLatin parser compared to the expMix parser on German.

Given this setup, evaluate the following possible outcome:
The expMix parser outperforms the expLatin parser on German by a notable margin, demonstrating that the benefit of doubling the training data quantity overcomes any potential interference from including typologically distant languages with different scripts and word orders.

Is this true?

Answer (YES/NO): NO